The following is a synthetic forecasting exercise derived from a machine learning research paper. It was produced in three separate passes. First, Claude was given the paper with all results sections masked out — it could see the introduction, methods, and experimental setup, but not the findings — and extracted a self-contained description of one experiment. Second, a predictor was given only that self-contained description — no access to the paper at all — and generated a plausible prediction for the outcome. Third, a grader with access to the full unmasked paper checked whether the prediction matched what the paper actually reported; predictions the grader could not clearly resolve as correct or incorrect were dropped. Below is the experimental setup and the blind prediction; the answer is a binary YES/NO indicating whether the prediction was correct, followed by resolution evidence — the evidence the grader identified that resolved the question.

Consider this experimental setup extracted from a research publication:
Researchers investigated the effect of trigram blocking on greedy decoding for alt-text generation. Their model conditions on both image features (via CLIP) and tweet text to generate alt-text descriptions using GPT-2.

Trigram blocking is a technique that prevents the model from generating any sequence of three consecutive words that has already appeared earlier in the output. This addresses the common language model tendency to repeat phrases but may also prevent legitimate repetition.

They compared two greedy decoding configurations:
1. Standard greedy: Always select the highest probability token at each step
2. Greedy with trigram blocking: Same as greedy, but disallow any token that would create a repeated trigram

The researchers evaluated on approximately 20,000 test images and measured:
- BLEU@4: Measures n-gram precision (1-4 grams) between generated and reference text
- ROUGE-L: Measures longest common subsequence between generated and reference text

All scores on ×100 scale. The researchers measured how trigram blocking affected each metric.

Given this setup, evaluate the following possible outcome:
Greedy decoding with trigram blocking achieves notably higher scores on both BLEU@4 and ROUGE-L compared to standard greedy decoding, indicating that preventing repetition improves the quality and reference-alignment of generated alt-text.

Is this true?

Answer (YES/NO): NO